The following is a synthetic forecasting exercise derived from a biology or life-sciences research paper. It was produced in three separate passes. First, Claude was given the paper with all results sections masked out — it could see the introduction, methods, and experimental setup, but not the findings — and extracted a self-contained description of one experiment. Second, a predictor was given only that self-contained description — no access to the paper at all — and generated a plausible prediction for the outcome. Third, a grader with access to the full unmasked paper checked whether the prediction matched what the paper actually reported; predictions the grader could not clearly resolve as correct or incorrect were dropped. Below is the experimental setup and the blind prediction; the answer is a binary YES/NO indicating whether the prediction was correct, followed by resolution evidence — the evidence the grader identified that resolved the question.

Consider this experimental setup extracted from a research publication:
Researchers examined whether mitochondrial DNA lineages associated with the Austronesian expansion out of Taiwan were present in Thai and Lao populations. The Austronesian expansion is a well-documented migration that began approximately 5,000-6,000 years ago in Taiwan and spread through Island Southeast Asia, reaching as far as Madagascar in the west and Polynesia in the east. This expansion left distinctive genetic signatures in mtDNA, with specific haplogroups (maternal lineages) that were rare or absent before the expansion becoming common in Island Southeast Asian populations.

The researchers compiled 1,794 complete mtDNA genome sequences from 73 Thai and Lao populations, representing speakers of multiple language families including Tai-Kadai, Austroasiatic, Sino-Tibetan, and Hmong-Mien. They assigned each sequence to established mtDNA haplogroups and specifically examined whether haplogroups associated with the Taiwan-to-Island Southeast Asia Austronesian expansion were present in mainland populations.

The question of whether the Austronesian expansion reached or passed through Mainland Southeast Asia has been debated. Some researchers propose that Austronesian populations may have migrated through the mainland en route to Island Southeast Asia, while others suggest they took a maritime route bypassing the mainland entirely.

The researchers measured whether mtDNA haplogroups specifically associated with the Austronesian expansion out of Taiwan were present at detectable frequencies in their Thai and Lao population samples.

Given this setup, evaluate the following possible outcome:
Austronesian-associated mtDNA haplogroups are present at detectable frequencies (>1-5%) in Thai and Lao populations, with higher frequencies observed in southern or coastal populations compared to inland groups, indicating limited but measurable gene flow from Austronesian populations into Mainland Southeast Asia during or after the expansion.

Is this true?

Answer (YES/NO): NO